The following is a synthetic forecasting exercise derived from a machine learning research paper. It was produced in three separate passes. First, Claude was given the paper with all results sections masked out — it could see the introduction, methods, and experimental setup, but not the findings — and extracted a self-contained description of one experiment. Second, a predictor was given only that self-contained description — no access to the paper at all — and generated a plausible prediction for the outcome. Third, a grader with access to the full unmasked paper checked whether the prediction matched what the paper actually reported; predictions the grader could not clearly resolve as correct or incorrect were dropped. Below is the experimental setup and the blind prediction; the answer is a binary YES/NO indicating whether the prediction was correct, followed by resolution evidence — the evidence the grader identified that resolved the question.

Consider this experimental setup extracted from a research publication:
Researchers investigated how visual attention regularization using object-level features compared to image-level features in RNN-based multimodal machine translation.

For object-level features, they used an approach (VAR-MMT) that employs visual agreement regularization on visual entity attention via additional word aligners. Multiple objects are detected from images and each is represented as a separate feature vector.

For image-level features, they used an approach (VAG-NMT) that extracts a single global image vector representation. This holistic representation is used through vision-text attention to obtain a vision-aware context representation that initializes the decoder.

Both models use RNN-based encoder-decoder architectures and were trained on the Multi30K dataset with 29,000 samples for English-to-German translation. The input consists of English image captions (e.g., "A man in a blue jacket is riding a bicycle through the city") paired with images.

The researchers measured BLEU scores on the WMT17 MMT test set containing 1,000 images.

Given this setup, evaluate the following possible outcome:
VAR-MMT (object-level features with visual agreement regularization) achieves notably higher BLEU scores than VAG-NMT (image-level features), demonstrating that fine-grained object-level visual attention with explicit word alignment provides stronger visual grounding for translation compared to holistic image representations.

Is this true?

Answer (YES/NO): NO